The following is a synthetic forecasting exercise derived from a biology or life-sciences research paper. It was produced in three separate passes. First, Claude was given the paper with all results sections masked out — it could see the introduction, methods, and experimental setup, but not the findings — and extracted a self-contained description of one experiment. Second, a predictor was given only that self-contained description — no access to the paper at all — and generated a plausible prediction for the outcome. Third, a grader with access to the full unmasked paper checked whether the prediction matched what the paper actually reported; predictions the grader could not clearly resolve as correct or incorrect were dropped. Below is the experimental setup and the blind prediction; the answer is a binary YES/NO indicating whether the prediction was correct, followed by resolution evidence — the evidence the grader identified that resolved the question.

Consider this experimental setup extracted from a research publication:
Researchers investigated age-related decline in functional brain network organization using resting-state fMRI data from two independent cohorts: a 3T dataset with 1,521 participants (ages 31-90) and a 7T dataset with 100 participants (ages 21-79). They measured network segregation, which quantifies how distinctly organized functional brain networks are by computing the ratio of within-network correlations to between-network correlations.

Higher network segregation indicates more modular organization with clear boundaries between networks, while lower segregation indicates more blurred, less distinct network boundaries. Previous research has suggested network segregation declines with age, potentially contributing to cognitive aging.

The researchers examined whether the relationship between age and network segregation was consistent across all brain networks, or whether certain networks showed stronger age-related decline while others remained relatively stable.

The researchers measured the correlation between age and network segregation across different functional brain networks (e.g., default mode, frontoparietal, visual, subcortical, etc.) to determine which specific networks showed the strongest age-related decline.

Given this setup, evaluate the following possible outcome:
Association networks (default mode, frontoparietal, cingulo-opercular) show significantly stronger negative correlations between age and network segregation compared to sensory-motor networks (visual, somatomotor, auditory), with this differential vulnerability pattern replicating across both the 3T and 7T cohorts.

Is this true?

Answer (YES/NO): NO